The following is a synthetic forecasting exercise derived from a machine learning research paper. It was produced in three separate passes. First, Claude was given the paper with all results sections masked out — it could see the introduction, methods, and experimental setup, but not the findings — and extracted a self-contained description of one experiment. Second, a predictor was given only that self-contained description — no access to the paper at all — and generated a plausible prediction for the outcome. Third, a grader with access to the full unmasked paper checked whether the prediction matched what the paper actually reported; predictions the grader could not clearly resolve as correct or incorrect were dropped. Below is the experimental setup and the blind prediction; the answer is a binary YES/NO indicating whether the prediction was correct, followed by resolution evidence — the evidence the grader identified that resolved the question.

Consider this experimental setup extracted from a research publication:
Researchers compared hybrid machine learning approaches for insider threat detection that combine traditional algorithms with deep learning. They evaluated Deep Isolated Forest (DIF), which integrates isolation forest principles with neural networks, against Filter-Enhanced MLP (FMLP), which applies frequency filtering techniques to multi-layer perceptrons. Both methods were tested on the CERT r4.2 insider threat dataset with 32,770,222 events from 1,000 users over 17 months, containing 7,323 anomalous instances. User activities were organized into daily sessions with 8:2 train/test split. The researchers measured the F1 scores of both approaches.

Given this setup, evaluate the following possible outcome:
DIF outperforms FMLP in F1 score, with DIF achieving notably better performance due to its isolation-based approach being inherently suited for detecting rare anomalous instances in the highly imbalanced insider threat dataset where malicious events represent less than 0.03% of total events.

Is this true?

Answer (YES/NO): YES